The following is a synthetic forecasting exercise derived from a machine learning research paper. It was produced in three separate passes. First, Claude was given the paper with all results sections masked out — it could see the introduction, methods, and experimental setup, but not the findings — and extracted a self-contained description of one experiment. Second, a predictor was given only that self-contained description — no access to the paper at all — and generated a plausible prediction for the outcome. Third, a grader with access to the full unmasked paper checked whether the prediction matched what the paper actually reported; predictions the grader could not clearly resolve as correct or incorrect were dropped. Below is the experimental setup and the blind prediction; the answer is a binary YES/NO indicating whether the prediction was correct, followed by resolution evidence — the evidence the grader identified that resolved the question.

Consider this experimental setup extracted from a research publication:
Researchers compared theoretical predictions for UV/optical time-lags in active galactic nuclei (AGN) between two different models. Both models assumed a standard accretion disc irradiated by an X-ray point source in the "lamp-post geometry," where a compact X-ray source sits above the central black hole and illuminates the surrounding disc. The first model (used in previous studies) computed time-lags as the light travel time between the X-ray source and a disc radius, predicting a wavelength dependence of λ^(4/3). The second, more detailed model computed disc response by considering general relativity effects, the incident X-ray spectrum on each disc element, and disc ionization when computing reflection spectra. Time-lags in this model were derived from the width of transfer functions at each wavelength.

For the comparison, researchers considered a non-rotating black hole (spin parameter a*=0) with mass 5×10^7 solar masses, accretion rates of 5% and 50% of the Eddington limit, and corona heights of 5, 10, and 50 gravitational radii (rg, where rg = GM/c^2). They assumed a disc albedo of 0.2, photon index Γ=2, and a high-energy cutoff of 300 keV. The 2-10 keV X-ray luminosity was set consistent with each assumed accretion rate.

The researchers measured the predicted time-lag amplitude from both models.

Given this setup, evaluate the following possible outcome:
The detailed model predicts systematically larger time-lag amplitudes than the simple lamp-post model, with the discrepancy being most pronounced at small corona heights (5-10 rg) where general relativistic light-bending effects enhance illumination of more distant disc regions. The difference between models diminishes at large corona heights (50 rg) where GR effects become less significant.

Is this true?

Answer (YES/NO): NO